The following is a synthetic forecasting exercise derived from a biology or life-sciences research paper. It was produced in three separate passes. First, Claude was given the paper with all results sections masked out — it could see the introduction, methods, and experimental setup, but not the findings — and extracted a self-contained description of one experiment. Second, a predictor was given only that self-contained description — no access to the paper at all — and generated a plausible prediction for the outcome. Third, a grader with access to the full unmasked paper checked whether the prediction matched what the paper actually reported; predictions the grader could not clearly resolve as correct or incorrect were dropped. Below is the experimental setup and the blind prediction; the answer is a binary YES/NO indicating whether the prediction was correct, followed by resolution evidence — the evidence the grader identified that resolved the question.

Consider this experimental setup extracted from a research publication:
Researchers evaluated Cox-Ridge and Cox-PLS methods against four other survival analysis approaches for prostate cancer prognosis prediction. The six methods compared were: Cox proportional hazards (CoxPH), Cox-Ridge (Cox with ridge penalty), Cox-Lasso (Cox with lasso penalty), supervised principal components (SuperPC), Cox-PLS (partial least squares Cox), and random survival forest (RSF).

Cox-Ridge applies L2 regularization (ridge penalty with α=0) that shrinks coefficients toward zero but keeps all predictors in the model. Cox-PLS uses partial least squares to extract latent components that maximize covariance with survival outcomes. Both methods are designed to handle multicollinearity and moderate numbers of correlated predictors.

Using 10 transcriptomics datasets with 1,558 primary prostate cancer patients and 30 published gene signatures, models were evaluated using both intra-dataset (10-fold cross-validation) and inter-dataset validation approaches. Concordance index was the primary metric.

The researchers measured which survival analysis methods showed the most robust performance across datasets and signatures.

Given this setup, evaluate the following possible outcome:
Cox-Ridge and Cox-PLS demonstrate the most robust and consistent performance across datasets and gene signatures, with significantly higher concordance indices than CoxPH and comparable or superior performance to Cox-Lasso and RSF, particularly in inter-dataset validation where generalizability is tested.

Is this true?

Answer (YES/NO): YES